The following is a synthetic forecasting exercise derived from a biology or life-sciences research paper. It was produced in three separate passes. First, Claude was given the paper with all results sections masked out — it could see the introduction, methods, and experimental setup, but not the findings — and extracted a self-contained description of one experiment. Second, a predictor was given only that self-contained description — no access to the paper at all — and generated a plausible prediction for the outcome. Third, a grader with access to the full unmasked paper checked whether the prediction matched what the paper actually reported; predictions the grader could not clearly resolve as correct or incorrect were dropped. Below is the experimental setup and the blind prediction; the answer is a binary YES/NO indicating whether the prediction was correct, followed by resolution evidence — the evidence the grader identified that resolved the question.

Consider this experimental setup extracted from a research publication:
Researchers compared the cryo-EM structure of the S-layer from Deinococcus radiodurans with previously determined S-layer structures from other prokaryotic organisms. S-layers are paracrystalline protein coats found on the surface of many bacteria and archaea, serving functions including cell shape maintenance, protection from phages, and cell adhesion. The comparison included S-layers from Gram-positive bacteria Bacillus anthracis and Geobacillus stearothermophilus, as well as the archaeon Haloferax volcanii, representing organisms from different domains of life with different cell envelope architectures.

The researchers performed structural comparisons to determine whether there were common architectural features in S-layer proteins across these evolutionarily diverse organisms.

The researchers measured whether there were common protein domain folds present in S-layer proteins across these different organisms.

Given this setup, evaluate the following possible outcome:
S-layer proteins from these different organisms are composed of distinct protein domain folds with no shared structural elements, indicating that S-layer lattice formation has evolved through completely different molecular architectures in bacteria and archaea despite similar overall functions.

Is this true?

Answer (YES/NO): NO